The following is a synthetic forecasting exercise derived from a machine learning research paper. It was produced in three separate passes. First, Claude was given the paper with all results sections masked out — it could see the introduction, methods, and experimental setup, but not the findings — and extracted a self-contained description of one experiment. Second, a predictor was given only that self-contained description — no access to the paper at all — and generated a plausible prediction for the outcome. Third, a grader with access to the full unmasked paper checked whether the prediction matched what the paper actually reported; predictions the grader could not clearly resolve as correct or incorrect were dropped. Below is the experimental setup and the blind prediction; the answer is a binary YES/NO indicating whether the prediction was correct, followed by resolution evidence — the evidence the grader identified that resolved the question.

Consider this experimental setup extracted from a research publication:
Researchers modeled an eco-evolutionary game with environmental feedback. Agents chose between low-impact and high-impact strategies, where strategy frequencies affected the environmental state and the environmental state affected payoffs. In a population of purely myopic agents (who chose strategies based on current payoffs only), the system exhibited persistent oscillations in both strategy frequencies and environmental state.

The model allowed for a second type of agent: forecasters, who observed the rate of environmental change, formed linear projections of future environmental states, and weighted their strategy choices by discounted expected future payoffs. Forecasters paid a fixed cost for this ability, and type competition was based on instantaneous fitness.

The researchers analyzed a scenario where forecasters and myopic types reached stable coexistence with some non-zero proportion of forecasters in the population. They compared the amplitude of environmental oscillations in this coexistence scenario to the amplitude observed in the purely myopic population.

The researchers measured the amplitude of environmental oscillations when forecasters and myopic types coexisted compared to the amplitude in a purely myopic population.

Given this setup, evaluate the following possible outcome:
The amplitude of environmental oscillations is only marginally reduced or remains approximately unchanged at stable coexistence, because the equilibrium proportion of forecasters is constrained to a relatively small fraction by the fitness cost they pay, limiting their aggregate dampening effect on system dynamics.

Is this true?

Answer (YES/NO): NO